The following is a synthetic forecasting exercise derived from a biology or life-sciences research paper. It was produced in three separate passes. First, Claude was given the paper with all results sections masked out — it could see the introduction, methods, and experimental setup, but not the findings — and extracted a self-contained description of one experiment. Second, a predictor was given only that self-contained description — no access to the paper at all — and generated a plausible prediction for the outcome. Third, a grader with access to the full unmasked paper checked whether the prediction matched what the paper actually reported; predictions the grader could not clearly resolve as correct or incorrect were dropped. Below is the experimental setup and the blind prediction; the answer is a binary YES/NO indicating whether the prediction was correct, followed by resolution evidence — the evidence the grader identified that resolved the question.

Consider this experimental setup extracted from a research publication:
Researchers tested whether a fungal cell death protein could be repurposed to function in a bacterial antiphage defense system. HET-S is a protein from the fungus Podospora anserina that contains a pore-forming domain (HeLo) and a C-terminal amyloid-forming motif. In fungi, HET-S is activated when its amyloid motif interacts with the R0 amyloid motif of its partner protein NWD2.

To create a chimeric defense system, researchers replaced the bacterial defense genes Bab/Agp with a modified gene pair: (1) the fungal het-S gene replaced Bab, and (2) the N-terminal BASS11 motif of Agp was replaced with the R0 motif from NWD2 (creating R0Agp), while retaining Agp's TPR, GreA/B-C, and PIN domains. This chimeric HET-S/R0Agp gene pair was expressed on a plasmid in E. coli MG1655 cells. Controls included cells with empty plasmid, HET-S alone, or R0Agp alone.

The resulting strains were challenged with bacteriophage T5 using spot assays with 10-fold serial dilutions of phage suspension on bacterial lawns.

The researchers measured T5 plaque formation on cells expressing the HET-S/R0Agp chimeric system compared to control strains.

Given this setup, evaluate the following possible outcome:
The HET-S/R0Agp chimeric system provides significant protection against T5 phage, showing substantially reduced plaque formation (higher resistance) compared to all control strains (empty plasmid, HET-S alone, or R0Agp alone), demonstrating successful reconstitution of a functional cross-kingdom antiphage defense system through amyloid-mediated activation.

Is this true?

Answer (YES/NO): YES